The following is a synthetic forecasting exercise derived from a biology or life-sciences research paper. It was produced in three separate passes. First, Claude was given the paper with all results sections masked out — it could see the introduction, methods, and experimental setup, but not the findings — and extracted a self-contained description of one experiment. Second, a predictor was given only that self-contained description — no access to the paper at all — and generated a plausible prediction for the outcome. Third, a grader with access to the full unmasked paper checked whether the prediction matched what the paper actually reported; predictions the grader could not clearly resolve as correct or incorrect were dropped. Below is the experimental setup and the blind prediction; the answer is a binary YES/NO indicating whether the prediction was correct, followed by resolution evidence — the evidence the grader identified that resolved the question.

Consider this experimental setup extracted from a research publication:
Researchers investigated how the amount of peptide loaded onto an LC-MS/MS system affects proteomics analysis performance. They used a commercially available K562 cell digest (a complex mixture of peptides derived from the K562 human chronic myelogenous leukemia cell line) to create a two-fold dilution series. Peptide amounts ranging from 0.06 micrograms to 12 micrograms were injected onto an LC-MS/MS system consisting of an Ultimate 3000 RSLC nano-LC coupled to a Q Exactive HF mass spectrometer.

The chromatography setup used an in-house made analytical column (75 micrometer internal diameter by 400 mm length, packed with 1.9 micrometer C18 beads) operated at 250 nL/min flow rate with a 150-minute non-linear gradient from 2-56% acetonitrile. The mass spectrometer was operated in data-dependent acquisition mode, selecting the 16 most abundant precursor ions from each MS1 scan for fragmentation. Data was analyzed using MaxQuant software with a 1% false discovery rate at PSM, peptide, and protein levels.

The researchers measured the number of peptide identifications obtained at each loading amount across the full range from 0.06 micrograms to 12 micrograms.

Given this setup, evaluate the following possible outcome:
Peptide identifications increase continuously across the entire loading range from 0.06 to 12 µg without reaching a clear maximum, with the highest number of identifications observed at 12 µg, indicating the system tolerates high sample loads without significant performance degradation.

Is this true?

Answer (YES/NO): NO